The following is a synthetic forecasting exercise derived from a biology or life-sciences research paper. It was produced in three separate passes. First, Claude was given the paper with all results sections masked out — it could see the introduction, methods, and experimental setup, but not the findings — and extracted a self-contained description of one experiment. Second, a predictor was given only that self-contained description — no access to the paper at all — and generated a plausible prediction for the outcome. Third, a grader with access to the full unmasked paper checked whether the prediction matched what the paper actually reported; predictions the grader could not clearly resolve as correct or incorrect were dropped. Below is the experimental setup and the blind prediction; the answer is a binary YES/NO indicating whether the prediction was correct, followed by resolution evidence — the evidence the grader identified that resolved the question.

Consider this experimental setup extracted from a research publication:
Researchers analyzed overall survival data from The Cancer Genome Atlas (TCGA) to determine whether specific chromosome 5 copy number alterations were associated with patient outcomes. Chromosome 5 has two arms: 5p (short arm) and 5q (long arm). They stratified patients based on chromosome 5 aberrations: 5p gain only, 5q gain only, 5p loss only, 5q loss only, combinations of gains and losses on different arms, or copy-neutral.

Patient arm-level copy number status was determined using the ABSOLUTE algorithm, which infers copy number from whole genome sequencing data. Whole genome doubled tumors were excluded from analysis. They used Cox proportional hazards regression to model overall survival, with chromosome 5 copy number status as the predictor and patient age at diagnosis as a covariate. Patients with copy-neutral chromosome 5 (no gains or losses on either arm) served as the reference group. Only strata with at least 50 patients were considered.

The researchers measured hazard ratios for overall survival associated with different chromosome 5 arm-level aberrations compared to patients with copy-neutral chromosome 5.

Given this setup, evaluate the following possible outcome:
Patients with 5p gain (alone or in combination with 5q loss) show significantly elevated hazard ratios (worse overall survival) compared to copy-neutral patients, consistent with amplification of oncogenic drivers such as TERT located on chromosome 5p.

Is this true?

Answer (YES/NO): YES